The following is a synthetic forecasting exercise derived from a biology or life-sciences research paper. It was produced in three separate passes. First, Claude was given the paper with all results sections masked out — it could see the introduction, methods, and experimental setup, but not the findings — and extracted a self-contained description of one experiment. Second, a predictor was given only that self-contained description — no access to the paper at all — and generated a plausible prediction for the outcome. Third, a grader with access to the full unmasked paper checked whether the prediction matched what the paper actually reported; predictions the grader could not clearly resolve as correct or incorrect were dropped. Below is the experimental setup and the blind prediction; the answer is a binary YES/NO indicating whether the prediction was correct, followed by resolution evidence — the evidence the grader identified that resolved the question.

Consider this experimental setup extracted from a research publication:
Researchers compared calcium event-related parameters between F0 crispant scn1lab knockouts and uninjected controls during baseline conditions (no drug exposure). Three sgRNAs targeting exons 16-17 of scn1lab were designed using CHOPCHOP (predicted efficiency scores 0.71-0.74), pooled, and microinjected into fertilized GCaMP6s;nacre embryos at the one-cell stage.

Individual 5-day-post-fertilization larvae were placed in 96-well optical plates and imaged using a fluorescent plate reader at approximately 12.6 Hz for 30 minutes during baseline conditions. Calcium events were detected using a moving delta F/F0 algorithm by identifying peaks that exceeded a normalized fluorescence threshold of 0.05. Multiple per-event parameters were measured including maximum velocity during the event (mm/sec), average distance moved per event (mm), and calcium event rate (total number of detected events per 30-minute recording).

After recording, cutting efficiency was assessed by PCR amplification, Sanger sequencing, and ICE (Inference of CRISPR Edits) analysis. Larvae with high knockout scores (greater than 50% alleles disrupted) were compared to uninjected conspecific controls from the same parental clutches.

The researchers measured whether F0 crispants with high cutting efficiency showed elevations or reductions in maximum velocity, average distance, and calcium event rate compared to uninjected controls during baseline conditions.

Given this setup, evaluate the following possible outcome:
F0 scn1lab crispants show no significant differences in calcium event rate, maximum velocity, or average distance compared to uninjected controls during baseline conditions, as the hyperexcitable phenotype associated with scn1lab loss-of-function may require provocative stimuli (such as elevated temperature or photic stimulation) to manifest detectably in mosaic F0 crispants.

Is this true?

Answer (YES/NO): NO